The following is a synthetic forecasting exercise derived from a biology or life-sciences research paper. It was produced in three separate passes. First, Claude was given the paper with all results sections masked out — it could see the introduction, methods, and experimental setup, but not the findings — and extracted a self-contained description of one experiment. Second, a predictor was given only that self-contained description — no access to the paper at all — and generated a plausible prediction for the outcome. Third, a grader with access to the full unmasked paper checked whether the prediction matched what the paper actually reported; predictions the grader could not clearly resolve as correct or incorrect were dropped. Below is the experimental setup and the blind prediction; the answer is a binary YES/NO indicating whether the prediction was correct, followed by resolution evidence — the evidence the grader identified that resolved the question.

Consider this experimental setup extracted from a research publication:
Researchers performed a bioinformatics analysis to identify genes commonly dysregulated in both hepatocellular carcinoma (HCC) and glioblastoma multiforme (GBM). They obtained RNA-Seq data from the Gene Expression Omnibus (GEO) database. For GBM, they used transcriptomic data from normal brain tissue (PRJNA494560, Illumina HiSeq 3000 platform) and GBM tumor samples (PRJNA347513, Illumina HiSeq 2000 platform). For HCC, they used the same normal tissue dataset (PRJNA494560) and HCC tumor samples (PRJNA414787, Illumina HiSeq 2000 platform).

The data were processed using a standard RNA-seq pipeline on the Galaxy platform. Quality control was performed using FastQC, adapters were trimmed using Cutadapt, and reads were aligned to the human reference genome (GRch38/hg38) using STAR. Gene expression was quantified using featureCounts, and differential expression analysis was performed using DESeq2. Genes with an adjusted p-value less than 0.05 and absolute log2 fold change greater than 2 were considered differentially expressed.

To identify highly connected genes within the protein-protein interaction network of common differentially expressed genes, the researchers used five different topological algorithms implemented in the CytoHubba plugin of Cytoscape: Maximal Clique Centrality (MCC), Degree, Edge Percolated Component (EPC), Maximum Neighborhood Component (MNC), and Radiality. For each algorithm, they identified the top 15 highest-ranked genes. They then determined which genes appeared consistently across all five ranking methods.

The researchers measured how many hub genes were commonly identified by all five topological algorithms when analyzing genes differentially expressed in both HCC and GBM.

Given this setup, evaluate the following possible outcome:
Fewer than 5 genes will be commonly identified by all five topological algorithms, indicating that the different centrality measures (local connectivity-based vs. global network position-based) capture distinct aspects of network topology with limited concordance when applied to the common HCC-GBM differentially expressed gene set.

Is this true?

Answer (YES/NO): NO